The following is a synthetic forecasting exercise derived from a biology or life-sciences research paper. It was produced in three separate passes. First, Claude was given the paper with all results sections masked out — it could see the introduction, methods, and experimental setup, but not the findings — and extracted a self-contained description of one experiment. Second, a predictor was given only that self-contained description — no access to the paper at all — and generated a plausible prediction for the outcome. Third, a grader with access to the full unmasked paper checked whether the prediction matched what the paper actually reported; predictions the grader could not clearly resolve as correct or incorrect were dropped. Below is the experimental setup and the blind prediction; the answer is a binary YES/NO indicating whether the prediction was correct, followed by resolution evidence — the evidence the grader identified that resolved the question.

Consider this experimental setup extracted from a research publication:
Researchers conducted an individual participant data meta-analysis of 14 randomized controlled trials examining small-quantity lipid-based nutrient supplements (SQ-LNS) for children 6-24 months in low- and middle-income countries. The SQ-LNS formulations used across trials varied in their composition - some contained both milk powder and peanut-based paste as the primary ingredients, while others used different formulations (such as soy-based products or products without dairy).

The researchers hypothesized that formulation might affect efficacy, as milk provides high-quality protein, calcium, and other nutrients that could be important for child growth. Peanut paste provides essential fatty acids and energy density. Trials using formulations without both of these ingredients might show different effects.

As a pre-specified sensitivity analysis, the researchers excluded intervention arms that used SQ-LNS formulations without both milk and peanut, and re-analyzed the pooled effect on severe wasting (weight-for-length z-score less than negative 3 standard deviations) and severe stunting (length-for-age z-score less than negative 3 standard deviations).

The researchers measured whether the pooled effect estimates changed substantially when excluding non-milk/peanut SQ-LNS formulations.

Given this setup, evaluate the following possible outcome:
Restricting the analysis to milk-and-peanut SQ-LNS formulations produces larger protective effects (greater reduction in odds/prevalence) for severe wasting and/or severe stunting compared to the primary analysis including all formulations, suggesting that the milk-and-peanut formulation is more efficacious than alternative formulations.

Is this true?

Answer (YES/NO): NO